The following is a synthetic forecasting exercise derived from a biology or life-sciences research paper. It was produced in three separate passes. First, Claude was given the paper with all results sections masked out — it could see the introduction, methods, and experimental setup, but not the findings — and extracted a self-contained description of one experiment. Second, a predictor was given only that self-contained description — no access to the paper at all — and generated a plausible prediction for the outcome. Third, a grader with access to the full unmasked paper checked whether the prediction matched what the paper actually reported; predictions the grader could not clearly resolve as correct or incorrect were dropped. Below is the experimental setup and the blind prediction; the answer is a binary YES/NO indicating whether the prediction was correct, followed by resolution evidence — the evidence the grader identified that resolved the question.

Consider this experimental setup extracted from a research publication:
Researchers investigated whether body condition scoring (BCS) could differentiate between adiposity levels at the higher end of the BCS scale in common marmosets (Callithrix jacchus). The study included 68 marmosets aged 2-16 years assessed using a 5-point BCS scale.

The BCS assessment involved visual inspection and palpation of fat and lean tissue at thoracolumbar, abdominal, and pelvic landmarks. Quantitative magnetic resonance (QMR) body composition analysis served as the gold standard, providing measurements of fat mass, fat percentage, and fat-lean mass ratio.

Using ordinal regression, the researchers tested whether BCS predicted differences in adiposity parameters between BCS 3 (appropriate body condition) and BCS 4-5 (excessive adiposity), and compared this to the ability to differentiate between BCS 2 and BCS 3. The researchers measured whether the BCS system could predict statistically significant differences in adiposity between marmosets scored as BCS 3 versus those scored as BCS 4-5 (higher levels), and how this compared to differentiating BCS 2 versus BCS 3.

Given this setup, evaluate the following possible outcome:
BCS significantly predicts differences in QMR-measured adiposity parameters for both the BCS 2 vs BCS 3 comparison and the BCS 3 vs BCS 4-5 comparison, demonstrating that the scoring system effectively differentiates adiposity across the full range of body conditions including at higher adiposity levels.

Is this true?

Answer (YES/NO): NO